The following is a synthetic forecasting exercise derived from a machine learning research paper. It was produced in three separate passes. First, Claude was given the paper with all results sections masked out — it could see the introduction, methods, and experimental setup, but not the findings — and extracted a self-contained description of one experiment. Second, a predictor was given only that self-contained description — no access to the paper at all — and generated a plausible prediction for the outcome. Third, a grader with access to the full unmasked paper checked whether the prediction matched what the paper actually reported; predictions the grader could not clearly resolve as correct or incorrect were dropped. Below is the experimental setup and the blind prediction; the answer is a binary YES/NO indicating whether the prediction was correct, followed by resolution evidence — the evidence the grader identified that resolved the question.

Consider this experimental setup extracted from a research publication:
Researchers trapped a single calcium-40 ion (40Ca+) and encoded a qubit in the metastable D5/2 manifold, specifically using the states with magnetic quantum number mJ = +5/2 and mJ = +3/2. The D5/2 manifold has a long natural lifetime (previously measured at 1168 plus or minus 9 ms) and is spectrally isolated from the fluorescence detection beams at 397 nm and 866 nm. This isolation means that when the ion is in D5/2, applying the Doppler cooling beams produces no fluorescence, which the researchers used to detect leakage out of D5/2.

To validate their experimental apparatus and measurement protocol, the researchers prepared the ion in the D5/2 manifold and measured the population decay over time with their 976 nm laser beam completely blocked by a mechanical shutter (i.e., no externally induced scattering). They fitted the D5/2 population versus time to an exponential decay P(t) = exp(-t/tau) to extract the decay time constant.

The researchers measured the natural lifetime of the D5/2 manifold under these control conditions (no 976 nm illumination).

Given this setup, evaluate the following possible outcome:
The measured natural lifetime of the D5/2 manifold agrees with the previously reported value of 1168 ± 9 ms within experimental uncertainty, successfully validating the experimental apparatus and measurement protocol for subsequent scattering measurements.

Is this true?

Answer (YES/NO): YES